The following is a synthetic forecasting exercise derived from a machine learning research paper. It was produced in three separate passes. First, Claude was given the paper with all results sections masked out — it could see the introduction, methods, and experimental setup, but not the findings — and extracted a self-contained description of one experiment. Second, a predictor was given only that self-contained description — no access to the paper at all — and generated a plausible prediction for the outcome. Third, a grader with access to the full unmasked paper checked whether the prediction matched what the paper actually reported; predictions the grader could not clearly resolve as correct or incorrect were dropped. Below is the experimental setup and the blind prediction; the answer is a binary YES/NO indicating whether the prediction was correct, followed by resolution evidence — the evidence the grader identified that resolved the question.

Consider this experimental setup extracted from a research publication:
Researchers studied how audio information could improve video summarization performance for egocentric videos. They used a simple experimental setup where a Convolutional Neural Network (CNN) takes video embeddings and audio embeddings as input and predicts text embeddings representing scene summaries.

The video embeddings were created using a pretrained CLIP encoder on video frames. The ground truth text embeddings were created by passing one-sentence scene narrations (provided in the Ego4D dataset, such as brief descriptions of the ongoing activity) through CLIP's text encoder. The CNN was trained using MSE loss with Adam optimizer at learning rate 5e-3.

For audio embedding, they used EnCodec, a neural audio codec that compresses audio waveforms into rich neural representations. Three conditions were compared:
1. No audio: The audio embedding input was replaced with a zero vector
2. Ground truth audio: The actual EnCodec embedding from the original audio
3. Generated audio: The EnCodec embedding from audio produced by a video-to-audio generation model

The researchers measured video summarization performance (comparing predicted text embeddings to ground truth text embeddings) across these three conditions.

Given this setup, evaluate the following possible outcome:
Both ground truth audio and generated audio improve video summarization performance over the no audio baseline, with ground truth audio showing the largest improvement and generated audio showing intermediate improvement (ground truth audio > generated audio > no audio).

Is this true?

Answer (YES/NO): YES